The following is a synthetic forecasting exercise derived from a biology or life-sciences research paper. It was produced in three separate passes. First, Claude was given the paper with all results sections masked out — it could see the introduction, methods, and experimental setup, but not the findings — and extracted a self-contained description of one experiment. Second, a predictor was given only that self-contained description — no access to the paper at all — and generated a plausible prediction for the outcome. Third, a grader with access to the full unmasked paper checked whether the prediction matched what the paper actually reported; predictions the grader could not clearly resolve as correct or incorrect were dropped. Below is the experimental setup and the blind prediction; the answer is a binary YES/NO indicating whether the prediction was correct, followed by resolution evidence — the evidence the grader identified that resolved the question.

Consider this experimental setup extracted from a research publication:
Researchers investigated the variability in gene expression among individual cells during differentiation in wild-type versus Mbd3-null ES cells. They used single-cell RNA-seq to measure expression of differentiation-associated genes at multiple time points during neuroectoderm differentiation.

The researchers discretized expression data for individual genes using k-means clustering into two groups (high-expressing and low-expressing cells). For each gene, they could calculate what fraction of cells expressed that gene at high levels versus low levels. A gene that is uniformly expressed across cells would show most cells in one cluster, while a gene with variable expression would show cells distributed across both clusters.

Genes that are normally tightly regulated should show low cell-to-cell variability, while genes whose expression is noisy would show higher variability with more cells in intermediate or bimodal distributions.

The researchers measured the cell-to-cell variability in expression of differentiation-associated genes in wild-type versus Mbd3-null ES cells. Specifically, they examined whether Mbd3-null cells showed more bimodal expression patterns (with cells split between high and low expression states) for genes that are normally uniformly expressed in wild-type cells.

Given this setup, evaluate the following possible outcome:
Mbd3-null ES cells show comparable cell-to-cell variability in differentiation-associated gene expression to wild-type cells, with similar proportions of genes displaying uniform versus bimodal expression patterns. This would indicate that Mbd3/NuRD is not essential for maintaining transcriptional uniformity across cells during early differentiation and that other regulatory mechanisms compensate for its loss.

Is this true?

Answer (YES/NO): NO